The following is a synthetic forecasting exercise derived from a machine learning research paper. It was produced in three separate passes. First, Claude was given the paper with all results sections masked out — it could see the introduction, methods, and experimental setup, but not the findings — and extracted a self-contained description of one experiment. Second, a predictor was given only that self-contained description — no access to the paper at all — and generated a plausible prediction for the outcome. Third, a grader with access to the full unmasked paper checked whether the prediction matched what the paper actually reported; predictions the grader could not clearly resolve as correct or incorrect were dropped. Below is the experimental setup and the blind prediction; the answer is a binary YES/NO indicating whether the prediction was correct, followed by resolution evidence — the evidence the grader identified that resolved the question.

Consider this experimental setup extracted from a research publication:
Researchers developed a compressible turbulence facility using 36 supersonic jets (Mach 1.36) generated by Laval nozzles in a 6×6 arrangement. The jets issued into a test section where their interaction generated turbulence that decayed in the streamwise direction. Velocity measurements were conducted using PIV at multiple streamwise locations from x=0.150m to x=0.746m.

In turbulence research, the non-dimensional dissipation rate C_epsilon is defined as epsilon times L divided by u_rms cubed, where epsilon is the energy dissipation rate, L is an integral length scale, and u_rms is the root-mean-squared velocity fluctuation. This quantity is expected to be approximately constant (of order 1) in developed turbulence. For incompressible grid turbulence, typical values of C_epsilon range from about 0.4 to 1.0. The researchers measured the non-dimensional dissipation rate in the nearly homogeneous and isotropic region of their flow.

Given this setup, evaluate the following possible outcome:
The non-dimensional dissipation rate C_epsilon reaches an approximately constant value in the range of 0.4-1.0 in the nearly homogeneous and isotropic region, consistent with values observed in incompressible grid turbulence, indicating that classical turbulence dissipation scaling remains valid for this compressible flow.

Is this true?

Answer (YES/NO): YES